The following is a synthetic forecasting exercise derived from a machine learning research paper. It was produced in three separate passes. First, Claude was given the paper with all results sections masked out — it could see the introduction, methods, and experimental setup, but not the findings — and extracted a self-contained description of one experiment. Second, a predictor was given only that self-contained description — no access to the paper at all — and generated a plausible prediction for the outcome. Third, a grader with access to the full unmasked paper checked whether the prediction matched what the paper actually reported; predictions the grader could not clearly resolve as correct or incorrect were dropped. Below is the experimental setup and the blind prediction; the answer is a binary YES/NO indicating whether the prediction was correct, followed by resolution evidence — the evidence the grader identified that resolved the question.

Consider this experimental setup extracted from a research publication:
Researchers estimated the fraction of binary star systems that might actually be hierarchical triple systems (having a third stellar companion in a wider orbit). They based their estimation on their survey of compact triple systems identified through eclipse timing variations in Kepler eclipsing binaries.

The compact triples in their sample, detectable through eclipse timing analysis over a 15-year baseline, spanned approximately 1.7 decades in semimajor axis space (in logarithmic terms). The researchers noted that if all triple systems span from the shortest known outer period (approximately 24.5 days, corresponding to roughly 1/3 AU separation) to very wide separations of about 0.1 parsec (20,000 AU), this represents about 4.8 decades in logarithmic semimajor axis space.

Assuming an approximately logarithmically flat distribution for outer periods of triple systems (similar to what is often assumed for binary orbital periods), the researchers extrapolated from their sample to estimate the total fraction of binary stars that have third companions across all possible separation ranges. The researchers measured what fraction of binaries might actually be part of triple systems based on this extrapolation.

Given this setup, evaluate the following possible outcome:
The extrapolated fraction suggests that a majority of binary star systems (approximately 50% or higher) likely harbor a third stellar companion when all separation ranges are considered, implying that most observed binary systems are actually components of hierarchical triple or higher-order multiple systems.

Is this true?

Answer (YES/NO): NO